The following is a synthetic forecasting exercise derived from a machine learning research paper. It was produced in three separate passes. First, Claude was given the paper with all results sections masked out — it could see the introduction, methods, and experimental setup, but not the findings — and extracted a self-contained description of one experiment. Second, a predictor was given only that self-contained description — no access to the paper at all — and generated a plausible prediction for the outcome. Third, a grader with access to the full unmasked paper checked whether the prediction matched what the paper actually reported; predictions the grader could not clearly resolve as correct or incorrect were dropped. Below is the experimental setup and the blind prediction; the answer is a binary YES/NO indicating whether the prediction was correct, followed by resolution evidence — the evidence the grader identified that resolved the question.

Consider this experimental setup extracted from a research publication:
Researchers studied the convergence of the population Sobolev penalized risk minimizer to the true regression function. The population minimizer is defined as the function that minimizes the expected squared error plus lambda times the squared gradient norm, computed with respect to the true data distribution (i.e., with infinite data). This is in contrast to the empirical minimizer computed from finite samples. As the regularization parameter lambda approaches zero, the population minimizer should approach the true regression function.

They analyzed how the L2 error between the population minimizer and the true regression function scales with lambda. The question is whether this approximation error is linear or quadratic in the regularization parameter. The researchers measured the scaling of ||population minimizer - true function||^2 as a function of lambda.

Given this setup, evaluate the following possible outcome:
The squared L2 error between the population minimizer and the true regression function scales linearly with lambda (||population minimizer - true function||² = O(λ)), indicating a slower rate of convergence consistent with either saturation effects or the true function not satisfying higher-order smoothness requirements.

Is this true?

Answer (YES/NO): NO